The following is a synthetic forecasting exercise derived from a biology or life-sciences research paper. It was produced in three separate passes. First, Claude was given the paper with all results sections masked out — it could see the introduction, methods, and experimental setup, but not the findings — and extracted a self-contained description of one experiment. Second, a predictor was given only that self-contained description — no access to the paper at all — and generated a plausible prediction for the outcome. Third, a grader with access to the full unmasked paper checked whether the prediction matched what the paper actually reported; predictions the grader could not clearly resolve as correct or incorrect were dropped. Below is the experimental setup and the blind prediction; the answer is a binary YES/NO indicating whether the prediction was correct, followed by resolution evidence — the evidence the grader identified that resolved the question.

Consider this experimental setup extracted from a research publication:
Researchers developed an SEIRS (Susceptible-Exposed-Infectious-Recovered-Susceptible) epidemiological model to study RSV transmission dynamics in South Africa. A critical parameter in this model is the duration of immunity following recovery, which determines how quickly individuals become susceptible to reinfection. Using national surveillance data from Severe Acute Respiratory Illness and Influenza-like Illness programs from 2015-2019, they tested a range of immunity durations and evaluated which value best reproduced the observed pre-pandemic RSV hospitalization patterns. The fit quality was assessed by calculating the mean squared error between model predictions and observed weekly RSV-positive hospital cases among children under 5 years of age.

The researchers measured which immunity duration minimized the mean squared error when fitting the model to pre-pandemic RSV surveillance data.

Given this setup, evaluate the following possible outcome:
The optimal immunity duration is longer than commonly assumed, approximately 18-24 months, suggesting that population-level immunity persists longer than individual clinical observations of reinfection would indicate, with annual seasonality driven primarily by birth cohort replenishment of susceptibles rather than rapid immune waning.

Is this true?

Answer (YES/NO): NO